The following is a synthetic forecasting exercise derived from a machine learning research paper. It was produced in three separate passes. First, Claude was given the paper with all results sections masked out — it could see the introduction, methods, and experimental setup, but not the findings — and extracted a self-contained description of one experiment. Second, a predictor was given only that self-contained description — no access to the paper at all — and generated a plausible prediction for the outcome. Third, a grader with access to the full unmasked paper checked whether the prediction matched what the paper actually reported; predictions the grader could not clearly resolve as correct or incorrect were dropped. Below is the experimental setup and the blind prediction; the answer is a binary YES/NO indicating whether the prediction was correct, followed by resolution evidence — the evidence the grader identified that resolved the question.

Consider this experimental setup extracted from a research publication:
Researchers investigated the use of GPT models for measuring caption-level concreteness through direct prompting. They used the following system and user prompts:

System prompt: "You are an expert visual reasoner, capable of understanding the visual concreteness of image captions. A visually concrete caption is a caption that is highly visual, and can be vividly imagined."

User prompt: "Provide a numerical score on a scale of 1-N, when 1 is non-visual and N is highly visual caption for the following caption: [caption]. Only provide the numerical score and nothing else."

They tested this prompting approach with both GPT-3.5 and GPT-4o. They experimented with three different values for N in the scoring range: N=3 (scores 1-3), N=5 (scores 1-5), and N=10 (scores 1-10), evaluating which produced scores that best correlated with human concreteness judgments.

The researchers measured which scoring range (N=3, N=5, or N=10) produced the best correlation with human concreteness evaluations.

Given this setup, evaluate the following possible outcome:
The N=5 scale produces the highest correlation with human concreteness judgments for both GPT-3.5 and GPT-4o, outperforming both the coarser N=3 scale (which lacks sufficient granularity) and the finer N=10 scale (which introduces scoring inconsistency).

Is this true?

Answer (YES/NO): YES